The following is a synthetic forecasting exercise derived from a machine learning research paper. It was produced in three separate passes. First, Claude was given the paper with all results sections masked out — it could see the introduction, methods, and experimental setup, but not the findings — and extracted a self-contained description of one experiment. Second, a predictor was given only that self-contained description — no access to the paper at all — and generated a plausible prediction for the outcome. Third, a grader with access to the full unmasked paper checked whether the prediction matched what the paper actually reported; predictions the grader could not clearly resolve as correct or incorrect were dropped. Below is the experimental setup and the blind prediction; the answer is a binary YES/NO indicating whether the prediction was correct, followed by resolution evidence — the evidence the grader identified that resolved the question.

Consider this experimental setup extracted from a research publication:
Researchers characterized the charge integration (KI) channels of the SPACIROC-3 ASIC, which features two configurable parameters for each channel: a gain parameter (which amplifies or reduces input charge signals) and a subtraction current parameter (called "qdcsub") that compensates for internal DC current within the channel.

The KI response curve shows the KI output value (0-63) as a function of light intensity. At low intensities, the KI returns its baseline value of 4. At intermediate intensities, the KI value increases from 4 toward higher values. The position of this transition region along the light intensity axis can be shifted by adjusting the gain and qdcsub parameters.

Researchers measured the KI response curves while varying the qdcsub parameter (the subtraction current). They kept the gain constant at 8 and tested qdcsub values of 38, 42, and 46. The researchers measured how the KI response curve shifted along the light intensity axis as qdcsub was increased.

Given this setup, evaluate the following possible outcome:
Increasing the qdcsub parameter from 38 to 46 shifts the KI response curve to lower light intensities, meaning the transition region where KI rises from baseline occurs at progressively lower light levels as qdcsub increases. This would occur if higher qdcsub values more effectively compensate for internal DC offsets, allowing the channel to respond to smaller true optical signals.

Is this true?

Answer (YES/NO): NO